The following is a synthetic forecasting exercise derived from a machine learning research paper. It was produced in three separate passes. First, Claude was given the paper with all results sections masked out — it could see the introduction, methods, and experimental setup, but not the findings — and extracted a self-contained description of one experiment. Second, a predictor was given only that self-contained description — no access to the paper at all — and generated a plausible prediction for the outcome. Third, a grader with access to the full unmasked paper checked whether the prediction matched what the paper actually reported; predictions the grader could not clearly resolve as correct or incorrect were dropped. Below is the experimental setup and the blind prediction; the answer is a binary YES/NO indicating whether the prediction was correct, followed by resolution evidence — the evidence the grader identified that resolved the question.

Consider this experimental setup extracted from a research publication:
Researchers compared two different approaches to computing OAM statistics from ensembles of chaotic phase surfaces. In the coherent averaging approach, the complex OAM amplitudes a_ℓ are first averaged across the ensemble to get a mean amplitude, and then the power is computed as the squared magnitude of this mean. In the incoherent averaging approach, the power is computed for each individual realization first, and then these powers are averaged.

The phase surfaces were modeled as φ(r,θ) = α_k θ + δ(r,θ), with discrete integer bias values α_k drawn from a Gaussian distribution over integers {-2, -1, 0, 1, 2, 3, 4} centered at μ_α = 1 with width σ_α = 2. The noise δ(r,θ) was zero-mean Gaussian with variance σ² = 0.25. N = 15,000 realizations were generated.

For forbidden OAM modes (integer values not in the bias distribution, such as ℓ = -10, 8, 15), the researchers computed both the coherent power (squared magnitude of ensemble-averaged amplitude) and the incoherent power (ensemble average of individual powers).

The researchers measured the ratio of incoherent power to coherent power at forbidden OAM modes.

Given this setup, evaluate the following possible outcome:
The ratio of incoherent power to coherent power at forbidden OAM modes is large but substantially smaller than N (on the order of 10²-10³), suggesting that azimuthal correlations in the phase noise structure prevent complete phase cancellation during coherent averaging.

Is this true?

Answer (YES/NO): NO